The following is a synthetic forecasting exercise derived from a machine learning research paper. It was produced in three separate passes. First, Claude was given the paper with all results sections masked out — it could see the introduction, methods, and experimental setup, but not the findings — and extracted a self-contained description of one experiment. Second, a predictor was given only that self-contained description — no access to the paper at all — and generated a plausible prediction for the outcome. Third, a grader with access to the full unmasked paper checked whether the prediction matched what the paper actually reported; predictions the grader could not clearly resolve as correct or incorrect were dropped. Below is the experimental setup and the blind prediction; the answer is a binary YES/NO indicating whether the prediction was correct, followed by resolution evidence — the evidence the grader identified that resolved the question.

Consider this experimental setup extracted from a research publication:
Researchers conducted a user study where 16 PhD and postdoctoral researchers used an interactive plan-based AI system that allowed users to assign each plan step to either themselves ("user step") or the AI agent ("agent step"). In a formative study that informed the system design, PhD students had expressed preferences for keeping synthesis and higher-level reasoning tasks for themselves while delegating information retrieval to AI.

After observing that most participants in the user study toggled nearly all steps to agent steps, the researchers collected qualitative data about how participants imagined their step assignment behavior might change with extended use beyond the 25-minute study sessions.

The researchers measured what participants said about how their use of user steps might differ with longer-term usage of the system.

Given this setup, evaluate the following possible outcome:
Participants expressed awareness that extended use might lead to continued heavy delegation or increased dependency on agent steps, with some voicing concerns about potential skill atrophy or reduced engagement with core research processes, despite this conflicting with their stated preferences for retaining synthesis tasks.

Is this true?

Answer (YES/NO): NO